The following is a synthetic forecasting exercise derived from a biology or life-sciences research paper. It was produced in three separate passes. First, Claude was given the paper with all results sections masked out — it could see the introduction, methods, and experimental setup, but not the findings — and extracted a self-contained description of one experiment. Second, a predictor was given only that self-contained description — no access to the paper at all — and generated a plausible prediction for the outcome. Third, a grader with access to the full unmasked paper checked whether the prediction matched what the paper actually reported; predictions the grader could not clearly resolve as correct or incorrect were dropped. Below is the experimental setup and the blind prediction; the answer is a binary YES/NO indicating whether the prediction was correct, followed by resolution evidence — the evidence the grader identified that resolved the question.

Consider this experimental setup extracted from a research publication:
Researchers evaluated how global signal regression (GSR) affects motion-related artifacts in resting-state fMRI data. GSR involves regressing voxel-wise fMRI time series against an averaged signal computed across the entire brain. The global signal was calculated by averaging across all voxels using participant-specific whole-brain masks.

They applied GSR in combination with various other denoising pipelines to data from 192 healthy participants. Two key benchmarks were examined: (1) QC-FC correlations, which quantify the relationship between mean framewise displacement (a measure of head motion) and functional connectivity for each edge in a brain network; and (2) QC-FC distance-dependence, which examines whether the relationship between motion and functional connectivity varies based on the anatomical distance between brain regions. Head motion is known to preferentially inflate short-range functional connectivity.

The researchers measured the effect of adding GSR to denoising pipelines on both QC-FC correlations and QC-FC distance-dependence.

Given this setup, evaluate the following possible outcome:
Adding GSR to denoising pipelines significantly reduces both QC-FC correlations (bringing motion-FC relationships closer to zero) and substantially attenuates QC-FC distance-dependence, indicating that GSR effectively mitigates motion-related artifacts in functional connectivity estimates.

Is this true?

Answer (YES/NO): NO